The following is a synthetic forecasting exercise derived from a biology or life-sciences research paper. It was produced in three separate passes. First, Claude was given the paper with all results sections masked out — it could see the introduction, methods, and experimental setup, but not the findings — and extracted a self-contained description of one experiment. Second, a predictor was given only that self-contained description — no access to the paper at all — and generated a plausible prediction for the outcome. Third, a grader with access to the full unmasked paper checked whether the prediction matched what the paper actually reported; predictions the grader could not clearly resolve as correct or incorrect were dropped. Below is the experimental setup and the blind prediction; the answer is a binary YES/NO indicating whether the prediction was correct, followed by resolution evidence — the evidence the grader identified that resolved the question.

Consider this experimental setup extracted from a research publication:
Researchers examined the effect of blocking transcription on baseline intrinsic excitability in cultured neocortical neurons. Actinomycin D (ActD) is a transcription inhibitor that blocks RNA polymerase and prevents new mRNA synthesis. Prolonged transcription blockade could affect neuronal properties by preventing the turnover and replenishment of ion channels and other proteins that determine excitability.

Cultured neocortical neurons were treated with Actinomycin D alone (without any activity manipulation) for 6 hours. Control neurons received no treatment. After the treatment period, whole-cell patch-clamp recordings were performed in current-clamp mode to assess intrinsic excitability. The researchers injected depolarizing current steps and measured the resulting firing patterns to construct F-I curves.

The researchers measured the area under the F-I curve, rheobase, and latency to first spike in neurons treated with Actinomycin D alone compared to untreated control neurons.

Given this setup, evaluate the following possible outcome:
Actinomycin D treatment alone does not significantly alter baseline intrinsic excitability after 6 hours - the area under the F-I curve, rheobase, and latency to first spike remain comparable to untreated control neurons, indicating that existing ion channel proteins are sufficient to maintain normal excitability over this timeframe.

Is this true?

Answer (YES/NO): YES